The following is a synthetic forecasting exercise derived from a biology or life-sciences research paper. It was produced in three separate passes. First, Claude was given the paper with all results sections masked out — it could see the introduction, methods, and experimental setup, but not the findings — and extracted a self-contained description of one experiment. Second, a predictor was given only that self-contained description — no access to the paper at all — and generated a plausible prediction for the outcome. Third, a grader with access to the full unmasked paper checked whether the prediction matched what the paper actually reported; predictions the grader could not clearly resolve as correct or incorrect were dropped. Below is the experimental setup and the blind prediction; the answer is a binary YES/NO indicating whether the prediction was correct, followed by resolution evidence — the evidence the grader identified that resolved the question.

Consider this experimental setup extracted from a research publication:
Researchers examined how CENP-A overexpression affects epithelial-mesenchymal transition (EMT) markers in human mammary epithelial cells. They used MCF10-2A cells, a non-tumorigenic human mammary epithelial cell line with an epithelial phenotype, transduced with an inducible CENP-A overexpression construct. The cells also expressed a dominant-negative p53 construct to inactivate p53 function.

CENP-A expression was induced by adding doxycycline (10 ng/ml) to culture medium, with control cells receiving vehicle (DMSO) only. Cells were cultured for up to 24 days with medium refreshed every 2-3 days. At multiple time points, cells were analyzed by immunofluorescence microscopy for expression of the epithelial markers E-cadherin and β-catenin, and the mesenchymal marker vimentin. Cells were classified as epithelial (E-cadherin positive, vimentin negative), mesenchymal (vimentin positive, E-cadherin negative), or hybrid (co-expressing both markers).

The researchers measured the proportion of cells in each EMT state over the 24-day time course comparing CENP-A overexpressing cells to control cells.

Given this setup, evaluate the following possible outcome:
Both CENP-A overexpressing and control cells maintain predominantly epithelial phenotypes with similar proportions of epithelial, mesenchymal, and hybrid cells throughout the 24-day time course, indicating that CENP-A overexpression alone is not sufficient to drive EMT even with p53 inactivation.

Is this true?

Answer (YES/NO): NO